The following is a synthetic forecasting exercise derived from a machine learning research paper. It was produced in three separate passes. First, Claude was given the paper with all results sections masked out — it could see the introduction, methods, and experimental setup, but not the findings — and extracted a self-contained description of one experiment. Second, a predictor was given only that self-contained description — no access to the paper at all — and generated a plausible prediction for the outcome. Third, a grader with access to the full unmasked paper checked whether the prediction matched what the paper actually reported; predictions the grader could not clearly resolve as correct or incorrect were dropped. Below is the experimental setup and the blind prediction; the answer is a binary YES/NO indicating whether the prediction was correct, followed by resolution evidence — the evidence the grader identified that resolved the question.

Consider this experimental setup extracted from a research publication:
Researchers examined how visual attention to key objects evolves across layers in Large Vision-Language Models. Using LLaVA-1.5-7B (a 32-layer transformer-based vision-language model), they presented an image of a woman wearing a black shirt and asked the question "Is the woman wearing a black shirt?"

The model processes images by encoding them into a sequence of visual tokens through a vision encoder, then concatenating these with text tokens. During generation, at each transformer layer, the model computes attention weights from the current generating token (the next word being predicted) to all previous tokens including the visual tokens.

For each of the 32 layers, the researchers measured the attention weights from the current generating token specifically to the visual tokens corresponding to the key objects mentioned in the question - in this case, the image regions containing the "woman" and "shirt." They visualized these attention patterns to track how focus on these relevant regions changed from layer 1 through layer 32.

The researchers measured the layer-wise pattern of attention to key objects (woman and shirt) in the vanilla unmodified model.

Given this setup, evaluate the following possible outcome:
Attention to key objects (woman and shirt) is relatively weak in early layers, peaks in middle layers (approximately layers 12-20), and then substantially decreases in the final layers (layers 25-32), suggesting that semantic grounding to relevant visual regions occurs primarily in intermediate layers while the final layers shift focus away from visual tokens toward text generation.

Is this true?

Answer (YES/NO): YES